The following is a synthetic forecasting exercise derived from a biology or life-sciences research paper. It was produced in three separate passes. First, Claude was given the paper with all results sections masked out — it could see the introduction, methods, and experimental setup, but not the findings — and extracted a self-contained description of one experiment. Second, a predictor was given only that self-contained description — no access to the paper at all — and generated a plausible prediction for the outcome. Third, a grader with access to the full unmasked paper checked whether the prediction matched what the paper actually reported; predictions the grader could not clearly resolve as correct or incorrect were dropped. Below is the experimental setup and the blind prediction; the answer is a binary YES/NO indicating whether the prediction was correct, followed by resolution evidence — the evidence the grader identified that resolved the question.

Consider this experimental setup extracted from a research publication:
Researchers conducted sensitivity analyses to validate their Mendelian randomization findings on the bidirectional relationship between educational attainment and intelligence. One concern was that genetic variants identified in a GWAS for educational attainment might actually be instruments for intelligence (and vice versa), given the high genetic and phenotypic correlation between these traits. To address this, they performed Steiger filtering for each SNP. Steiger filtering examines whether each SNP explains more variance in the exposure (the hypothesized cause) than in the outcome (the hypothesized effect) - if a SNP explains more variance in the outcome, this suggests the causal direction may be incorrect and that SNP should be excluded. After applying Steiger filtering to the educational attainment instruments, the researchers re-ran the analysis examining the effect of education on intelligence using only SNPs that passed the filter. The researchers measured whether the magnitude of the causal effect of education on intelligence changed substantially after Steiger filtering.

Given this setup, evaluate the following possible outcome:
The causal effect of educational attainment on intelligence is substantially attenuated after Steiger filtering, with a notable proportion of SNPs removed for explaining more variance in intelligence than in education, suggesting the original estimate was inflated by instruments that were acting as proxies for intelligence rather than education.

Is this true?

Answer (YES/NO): YES